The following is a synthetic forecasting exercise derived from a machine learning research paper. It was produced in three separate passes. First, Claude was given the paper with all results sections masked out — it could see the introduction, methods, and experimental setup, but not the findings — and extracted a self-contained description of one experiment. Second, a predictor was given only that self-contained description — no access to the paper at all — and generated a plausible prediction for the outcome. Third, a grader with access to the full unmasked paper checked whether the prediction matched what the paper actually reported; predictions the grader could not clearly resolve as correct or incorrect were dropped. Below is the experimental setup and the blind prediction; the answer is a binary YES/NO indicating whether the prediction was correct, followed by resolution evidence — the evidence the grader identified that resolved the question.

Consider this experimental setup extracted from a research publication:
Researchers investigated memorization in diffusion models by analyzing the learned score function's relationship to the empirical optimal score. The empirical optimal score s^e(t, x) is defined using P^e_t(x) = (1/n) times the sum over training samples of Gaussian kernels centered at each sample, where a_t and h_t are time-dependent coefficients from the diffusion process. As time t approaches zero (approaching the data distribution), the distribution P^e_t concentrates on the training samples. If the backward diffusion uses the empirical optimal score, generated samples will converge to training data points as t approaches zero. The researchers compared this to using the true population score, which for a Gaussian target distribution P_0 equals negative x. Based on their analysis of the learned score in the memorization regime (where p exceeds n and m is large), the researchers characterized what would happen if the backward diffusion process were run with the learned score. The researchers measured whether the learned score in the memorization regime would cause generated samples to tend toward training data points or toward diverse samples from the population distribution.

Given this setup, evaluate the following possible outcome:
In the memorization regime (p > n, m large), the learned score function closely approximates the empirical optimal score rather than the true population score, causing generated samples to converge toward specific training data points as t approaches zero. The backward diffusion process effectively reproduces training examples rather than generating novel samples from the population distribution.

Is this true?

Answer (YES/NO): YES